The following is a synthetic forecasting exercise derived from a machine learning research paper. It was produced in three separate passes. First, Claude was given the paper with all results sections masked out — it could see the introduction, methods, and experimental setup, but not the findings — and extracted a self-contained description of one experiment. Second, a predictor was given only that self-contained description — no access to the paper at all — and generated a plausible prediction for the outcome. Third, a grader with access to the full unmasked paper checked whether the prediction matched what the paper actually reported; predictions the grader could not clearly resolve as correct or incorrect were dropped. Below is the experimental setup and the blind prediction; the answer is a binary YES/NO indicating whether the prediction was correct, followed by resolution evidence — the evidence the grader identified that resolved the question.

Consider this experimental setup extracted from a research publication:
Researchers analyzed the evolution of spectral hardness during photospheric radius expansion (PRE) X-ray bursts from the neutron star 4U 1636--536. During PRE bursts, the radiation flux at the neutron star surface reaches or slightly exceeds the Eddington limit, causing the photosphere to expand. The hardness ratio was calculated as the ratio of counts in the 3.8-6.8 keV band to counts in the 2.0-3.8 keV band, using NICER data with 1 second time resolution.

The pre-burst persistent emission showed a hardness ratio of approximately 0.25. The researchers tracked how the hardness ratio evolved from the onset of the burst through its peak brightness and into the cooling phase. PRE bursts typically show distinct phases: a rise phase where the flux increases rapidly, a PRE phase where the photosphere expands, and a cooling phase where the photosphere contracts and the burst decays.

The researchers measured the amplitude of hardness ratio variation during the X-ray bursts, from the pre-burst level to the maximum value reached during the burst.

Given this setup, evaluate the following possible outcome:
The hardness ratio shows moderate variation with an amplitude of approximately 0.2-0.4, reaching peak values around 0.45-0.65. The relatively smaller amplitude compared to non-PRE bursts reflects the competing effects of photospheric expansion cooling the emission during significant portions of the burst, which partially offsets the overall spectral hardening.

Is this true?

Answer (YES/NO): NO